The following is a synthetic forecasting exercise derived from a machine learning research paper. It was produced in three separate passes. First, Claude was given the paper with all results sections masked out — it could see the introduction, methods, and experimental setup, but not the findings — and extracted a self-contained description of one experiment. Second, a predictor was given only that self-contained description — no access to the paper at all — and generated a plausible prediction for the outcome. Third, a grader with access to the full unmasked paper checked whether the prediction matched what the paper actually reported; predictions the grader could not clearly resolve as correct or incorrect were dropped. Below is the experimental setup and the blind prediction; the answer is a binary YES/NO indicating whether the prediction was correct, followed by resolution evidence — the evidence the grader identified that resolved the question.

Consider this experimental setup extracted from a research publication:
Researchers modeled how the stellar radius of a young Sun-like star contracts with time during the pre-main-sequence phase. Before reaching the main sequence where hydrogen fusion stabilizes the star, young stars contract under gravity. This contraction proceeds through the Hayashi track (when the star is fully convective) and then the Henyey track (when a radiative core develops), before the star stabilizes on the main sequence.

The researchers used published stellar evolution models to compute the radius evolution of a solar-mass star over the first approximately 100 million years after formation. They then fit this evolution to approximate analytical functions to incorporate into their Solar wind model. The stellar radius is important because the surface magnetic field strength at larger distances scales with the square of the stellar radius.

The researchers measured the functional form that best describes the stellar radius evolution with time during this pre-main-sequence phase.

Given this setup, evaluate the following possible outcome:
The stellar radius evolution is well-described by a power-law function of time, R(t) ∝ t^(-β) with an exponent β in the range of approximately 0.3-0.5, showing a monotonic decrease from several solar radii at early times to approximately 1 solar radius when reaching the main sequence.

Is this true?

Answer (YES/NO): NO